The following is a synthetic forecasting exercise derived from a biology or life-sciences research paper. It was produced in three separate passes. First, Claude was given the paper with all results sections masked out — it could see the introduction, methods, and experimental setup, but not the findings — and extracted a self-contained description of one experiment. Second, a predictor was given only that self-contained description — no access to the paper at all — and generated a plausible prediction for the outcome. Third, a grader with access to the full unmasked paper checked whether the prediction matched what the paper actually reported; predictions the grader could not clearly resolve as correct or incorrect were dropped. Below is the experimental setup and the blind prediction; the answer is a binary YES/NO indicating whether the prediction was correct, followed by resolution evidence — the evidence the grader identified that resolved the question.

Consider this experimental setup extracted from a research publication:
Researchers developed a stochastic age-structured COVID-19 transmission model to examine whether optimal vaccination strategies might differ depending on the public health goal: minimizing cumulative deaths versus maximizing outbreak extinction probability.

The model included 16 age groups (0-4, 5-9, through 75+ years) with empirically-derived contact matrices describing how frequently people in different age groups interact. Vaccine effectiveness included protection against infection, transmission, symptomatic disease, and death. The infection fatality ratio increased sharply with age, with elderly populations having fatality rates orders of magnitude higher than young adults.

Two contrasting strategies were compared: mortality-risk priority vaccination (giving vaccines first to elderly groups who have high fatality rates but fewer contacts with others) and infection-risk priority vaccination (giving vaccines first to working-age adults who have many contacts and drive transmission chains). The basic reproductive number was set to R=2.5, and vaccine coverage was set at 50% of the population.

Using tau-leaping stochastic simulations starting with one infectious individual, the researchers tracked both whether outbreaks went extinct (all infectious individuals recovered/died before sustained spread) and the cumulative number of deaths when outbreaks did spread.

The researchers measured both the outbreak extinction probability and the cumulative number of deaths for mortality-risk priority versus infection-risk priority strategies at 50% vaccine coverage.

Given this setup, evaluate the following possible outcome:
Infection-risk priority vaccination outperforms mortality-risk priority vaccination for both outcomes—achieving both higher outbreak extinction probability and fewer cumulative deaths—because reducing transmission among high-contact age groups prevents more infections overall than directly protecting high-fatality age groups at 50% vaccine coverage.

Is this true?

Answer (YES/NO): NO